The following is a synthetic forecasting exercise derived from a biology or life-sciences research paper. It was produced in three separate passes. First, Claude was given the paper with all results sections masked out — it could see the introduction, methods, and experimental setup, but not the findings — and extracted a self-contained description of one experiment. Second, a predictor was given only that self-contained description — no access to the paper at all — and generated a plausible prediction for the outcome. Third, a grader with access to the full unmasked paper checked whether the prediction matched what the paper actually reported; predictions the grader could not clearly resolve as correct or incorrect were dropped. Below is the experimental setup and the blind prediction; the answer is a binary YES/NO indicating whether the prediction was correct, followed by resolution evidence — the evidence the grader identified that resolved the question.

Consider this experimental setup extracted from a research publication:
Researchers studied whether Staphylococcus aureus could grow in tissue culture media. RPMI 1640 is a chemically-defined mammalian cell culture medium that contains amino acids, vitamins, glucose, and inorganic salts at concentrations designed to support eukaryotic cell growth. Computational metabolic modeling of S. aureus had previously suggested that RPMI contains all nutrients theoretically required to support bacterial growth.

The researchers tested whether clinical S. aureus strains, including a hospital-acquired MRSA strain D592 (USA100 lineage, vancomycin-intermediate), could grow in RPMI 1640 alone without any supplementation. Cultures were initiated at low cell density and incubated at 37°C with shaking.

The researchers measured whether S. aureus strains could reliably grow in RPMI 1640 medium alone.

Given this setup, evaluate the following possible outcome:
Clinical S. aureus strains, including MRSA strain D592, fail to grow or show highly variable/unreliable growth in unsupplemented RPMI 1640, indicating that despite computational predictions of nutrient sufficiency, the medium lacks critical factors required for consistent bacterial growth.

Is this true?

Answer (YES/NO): YES